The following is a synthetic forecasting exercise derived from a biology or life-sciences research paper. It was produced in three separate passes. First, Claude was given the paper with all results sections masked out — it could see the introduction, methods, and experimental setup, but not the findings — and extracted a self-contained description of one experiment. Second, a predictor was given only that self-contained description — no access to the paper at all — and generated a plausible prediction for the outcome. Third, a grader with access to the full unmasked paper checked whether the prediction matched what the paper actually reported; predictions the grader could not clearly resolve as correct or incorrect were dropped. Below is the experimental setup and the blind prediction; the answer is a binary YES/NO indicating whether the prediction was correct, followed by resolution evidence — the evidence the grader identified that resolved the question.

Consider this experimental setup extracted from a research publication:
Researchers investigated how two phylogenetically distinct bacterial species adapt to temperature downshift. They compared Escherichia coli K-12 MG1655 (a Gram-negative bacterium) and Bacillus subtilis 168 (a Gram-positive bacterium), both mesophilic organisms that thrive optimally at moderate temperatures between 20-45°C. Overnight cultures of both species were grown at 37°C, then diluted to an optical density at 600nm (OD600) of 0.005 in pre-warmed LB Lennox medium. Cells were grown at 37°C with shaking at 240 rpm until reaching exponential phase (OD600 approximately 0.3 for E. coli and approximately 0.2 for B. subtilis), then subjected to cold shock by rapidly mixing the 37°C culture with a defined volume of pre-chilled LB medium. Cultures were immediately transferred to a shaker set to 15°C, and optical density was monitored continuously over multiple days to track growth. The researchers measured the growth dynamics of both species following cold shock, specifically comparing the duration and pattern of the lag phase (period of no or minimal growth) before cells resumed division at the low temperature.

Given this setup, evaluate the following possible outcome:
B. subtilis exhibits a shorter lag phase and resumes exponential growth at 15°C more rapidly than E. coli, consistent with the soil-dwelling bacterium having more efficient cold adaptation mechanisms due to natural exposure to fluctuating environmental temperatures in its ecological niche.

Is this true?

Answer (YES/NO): NO